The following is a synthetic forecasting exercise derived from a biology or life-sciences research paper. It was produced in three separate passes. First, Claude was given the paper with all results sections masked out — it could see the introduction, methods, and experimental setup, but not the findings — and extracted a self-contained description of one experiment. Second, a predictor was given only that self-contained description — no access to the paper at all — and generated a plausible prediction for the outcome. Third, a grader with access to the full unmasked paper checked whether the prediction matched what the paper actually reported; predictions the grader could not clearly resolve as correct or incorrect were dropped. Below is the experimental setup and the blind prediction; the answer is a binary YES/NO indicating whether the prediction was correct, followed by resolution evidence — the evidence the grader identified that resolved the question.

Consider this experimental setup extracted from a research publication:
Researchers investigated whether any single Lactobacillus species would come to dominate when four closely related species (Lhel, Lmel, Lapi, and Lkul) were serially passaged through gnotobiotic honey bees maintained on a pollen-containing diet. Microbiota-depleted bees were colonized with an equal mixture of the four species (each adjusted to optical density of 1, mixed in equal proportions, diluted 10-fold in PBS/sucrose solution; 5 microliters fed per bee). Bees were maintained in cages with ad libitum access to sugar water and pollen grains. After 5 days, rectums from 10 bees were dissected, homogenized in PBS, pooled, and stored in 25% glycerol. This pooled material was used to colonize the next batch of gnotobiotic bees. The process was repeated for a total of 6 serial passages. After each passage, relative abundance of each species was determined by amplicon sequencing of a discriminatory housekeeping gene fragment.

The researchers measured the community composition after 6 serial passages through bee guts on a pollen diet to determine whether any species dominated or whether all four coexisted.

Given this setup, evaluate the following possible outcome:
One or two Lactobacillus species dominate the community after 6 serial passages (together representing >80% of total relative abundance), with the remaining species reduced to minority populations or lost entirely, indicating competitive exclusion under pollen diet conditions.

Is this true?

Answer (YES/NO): NO